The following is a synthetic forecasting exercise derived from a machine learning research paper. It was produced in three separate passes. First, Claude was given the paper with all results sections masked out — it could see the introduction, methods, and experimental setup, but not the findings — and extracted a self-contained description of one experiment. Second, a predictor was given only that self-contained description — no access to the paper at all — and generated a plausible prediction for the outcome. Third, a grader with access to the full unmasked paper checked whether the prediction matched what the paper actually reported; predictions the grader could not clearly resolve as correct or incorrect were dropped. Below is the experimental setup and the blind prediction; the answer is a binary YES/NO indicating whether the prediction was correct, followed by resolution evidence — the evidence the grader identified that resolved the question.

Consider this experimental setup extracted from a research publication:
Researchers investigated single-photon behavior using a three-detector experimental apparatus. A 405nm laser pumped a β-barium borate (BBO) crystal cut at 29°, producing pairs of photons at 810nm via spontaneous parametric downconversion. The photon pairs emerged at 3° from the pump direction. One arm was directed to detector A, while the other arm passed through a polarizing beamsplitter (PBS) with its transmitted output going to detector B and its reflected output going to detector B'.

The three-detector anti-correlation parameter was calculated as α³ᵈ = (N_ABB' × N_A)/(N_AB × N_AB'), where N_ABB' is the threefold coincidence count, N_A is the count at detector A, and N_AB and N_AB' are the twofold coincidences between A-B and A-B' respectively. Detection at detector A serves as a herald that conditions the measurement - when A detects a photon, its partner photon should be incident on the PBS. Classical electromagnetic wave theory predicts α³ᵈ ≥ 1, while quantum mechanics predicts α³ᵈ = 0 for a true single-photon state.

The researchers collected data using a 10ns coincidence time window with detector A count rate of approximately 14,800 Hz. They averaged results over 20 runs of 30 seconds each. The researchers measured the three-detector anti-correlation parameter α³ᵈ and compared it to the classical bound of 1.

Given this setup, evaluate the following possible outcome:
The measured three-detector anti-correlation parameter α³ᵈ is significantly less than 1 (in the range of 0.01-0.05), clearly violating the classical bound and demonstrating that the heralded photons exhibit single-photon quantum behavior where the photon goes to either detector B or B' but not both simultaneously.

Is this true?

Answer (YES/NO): YES